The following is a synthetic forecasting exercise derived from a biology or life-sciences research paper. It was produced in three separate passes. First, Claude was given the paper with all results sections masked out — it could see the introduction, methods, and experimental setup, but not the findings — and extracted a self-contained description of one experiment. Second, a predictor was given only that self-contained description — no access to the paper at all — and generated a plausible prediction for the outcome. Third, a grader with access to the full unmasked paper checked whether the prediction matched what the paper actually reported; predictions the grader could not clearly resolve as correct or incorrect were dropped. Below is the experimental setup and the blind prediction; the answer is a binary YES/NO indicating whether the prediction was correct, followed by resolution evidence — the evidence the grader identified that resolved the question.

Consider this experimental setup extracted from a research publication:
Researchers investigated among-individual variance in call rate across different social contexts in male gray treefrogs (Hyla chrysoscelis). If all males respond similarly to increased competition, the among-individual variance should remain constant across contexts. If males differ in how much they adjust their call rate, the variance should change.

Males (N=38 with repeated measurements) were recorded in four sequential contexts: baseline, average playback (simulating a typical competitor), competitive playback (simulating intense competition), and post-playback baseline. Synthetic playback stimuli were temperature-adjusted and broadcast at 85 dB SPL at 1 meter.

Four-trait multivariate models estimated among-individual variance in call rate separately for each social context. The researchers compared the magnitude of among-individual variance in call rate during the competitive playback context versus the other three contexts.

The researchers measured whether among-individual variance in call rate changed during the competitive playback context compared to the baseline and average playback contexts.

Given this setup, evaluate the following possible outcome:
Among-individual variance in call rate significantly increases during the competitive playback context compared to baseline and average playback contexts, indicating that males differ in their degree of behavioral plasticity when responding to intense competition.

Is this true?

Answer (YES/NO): NO